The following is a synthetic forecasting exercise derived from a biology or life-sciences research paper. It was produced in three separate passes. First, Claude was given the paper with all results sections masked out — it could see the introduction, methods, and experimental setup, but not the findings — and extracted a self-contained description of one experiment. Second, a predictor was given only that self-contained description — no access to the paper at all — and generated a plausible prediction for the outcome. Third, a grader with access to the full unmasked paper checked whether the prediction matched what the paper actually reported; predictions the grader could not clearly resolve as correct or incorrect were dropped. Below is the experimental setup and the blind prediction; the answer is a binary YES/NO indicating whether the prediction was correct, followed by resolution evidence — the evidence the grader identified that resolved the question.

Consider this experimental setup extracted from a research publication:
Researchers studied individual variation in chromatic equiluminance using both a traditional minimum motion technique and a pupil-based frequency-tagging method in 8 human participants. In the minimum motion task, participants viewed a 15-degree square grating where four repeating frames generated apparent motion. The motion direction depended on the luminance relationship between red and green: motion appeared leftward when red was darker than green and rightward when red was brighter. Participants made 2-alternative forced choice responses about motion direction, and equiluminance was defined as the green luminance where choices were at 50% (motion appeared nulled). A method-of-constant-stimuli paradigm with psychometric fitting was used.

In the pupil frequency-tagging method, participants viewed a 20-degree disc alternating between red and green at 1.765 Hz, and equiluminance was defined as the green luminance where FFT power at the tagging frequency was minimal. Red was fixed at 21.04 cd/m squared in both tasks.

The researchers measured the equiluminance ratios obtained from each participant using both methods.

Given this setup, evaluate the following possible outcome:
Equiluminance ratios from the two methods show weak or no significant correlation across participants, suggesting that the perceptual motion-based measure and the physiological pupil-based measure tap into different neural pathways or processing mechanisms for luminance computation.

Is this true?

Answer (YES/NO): NO